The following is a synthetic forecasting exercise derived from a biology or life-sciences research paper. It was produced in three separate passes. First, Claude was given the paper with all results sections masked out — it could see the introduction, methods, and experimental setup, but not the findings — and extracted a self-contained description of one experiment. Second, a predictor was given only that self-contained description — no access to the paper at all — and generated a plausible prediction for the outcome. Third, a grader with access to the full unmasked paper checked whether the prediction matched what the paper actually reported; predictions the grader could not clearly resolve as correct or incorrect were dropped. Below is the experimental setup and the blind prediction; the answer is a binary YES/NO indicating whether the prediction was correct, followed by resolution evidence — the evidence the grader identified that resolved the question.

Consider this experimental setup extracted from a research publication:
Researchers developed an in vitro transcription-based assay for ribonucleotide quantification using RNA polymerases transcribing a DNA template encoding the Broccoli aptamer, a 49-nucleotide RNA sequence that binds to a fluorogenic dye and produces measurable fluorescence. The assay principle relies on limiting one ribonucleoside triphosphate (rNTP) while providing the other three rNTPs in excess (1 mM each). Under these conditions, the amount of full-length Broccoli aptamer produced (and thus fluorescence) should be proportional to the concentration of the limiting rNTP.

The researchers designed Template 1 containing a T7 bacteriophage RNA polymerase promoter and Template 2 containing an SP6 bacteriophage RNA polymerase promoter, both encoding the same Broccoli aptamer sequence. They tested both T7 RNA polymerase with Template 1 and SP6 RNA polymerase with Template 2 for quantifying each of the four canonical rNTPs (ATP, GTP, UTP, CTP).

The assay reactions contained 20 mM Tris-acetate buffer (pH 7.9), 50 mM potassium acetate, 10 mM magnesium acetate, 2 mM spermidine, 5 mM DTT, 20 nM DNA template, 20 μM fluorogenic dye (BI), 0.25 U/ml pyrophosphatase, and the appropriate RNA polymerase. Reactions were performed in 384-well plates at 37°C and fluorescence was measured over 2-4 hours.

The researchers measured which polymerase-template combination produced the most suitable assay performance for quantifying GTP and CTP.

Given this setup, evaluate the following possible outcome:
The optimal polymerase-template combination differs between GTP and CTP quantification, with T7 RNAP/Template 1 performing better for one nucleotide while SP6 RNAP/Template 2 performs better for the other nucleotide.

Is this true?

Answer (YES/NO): NO